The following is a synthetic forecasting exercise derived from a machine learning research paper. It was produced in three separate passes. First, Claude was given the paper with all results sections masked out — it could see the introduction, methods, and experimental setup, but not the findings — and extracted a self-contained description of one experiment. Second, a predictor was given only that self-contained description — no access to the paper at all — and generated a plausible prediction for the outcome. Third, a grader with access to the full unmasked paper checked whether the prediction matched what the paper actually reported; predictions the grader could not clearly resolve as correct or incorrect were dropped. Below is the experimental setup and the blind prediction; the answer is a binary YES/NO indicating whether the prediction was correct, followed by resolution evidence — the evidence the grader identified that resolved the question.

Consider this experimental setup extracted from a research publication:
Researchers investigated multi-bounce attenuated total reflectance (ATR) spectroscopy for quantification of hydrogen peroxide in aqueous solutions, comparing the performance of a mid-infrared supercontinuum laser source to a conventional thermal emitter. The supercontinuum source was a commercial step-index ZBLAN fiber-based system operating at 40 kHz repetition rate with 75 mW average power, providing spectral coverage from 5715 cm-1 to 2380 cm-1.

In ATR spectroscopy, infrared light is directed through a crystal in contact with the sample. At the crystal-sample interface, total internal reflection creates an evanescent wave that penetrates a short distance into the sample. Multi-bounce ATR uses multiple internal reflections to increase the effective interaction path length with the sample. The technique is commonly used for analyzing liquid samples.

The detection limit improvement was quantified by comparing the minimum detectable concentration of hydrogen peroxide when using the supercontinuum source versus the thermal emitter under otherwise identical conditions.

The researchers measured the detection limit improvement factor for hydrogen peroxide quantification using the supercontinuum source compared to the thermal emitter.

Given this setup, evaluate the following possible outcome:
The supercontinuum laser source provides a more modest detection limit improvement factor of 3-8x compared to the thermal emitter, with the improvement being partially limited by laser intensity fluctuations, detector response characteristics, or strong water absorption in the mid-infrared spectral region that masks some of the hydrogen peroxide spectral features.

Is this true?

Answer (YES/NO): YES